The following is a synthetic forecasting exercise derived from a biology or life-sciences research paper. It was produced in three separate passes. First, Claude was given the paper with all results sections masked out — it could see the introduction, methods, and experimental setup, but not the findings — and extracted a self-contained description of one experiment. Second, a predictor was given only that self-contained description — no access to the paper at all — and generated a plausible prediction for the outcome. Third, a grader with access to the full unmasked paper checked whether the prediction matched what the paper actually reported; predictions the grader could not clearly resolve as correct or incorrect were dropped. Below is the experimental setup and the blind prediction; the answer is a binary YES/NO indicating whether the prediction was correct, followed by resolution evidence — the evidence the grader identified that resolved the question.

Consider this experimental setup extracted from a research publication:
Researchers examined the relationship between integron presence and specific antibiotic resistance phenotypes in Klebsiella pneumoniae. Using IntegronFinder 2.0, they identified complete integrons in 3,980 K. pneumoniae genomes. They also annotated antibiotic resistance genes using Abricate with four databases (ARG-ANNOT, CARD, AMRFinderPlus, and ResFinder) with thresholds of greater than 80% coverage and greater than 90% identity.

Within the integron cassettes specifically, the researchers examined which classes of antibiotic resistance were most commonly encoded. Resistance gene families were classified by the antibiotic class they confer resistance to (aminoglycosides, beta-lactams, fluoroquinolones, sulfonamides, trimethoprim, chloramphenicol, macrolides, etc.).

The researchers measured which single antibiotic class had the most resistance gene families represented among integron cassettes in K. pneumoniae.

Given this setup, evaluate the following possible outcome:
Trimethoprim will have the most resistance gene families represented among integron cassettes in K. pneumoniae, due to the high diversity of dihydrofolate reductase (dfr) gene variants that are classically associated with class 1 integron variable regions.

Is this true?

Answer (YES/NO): NO